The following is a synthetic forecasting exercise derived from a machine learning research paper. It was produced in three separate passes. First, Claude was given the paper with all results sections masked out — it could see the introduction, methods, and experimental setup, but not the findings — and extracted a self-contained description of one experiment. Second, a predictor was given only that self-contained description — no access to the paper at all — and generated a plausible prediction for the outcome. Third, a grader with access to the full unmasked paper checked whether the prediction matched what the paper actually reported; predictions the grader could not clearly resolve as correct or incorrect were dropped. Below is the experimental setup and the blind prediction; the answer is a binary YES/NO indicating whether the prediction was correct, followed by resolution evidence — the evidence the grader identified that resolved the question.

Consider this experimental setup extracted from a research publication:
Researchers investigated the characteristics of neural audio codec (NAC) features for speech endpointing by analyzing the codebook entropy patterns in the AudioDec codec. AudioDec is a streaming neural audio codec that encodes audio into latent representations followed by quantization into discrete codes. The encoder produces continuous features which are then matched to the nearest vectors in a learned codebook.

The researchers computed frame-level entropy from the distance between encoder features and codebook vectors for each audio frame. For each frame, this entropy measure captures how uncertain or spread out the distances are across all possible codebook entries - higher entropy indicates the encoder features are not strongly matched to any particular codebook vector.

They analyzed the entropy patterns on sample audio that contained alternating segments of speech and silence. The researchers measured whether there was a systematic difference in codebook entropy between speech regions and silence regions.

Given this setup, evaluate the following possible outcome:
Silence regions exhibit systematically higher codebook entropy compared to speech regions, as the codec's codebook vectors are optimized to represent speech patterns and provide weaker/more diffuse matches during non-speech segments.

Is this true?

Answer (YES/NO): YES